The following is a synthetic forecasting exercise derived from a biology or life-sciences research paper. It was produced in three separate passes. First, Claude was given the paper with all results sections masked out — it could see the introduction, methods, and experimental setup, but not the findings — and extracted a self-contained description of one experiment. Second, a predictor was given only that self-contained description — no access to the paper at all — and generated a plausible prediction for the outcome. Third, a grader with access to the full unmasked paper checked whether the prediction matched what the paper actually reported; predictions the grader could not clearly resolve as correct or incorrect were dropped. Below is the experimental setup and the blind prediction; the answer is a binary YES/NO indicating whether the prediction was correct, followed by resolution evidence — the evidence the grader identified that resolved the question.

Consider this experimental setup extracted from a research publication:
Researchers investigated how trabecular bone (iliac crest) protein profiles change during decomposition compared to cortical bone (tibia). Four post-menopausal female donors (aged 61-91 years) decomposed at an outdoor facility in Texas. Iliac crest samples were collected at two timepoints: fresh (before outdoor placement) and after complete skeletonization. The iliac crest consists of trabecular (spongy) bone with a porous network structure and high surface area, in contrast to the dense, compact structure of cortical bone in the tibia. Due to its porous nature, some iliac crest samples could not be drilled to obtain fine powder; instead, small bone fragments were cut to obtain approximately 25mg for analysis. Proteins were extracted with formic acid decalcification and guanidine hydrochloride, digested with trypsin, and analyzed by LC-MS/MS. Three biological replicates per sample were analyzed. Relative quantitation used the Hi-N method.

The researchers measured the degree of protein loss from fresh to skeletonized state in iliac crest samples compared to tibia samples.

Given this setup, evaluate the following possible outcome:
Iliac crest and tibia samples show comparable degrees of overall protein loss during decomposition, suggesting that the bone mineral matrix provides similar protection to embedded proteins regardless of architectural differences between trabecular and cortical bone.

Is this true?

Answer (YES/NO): NO